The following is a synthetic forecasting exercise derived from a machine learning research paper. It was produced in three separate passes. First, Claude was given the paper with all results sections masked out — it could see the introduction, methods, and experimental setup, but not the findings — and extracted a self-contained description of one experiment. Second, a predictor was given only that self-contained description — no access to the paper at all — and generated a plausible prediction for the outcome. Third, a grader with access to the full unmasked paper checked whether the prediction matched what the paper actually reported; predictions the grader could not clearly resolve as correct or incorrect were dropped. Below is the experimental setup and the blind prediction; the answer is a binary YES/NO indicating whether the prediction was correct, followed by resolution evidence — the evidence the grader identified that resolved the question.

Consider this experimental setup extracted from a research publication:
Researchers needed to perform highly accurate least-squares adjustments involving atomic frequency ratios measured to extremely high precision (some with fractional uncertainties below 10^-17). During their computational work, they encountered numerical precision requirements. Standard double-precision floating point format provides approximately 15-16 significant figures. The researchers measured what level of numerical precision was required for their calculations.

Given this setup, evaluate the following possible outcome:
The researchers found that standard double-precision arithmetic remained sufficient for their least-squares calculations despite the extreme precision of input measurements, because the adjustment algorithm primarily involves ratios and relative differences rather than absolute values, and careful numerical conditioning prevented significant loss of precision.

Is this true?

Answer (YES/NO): NO